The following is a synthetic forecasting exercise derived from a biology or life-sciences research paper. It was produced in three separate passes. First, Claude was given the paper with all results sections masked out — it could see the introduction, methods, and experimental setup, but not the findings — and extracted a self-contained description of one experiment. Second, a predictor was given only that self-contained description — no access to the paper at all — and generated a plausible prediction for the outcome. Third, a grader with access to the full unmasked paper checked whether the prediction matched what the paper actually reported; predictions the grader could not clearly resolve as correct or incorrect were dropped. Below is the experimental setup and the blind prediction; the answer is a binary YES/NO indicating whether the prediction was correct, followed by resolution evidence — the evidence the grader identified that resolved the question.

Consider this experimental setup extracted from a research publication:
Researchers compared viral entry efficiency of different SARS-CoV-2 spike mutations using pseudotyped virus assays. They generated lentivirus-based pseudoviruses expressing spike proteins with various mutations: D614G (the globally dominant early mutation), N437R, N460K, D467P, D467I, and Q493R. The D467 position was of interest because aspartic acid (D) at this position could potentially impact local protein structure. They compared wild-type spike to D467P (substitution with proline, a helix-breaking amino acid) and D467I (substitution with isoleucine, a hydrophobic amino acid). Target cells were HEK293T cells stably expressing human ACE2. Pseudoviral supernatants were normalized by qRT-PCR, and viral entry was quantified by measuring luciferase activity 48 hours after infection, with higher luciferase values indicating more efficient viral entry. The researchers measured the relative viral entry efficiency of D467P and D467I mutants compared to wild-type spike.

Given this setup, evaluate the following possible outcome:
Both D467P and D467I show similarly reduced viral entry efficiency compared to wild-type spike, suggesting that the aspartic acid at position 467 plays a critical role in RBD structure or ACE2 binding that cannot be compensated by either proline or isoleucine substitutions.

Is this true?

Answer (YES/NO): YES